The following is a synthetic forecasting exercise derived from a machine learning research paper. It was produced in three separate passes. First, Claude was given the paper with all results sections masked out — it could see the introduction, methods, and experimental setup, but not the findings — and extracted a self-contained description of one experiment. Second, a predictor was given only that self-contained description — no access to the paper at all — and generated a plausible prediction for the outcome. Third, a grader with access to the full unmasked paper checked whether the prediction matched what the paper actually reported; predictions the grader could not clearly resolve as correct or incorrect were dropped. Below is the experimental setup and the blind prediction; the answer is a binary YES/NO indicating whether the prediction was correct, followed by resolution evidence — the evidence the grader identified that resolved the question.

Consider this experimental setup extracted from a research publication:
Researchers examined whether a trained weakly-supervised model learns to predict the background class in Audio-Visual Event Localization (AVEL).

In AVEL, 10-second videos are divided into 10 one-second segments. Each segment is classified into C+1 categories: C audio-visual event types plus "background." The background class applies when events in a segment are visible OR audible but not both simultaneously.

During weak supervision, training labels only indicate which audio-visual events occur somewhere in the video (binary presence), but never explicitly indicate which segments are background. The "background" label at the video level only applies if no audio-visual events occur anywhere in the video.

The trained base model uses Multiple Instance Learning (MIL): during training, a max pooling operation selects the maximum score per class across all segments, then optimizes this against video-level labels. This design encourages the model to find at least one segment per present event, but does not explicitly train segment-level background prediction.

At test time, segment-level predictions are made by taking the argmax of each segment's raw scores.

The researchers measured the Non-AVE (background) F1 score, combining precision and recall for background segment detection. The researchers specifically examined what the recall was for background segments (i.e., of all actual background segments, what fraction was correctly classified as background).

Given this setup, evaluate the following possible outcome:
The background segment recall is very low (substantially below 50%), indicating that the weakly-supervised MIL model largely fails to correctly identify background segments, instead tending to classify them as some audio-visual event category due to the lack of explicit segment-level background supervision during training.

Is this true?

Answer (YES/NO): YES